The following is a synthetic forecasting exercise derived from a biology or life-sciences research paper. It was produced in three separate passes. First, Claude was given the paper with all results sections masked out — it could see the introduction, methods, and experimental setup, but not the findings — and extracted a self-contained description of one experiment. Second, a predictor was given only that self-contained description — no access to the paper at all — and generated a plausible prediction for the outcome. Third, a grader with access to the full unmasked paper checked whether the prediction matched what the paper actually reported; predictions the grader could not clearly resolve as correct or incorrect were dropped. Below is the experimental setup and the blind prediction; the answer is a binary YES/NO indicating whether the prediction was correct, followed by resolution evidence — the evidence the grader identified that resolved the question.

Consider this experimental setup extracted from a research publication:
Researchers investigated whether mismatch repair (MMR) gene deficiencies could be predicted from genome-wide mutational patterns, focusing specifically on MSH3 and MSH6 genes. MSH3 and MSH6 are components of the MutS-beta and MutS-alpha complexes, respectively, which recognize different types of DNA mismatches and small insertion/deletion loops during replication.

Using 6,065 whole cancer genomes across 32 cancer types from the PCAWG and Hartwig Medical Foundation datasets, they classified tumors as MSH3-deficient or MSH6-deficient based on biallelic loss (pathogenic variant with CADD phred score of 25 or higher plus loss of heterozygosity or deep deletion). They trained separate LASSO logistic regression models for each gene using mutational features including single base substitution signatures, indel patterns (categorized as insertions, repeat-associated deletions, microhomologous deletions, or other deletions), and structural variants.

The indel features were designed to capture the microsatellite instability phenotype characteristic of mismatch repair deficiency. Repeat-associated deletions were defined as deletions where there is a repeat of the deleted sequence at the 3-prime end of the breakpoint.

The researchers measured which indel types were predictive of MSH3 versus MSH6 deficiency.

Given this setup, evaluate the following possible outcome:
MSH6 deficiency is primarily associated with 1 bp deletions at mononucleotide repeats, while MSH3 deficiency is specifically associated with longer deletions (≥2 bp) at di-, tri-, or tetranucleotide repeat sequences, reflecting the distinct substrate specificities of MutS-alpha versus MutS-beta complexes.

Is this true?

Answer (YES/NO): NO